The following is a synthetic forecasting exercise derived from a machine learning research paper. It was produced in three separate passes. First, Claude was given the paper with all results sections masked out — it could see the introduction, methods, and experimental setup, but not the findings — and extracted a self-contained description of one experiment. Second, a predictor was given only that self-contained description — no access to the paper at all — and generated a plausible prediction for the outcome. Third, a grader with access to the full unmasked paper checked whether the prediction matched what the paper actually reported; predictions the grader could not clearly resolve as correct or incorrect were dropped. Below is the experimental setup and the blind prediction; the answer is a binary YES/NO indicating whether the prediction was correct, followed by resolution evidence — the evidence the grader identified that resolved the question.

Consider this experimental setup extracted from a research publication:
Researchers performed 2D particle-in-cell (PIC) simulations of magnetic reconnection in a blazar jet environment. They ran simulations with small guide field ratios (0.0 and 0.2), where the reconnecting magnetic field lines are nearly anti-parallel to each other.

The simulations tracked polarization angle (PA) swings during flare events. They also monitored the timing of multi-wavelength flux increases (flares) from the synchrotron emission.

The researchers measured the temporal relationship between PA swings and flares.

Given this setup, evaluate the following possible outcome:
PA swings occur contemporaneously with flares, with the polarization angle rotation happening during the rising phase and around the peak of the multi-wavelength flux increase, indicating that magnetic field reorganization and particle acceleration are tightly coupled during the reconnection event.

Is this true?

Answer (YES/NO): YES